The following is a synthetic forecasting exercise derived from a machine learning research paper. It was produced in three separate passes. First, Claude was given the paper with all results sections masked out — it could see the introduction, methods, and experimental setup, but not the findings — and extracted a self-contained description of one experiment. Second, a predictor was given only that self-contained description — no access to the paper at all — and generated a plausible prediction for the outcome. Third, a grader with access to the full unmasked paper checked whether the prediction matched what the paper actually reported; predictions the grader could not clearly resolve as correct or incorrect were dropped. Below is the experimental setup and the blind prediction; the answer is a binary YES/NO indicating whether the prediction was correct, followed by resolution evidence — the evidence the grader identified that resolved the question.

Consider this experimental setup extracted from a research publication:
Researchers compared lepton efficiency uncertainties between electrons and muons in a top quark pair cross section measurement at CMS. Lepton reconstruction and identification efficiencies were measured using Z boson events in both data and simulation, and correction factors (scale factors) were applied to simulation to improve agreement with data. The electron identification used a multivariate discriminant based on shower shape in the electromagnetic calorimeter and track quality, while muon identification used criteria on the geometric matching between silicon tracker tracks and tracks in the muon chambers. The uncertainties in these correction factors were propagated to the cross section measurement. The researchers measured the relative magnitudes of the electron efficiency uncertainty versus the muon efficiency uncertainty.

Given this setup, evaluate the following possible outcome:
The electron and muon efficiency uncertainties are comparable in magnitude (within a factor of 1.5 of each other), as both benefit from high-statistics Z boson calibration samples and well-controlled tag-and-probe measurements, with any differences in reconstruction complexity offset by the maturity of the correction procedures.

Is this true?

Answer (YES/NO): NO